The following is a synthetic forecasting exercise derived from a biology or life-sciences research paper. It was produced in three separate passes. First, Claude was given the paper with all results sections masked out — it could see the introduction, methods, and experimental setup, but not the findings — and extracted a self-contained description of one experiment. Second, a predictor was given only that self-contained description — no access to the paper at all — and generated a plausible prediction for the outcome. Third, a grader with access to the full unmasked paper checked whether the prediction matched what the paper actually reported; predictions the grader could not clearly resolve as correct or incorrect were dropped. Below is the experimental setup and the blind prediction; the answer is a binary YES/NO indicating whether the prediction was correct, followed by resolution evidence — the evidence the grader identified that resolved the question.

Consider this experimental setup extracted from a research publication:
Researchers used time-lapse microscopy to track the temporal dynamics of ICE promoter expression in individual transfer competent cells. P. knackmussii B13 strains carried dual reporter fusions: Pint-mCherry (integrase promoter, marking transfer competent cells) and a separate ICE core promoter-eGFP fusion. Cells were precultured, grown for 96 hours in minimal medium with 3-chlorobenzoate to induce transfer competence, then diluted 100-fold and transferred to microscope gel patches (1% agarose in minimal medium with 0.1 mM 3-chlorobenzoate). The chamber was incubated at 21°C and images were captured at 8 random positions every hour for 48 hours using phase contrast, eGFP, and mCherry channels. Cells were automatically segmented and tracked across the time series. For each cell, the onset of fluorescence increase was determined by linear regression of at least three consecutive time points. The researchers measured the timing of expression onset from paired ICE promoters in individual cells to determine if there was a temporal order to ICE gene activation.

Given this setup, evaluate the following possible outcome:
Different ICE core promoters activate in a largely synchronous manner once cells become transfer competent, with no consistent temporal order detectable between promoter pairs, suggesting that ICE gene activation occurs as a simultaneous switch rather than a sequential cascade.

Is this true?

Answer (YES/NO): NO